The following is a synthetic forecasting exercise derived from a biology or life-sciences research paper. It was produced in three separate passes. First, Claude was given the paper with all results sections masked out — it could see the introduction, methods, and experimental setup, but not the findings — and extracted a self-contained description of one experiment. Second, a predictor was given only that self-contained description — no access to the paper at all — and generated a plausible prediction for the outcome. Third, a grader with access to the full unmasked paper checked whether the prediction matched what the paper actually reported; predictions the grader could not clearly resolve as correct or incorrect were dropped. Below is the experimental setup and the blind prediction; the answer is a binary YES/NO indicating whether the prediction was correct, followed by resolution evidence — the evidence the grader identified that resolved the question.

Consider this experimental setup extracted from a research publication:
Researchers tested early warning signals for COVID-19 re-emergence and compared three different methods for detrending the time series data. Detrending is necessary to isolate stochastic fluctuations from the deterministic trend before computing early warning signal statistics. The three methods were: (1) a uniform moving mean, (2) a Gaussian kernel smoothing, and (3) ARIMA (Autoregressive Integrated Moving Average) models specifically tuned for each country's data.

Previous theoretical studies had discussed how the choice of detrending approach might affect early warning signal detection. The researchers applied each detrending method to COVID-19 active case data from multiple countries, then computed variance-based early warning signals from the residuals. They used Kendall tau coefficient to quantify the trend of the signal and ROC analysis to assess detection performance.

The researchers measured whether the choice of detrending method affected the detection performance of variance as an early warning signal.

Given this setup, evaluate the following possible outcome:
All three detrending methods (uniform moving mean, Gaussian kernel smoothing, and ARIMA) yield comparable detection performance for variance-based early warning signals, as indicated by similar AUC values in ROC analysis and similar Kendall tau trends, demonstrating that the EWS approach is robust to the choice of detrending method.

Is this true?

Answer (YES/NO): NO